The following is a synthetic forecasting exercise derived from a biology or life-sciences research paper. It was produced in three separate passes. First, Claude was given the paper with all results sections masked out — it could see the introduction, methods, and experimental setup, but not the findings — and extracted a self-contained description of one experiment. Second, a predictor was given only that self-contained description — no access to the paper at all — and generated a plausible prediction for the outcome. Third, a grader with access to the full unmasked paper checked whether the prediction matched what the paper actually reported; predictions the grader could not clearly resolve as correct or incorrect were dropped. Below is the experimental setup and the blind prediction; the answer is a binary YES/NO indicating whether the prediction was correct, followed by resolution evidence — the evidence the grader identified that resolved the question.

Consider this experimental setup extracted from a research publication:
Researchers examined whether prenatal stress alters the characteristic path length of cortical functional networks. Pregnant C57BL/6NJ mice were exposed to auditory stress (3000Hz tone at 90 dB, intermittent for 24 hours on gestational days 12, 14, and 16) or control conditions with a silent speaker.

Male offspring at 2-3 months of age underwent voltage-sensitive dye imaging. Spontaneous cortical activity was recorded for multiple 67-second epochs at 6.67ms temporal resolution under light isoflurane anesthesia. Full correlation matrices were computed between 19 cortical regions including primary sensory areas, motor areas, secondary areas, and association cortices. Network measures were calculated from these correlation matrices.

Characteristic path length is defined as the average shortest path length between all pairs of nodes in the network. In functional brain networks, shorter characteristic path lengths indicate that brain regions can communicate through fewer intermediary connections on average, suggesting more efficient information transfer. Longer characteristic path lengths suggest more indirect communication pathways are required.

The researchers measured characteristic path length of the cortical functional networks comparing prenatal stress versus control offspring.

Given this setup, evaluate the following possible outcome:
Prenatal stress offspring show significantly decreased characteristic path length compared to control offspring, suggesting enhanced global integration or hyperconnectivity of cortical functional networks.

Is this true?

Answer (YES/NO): NO